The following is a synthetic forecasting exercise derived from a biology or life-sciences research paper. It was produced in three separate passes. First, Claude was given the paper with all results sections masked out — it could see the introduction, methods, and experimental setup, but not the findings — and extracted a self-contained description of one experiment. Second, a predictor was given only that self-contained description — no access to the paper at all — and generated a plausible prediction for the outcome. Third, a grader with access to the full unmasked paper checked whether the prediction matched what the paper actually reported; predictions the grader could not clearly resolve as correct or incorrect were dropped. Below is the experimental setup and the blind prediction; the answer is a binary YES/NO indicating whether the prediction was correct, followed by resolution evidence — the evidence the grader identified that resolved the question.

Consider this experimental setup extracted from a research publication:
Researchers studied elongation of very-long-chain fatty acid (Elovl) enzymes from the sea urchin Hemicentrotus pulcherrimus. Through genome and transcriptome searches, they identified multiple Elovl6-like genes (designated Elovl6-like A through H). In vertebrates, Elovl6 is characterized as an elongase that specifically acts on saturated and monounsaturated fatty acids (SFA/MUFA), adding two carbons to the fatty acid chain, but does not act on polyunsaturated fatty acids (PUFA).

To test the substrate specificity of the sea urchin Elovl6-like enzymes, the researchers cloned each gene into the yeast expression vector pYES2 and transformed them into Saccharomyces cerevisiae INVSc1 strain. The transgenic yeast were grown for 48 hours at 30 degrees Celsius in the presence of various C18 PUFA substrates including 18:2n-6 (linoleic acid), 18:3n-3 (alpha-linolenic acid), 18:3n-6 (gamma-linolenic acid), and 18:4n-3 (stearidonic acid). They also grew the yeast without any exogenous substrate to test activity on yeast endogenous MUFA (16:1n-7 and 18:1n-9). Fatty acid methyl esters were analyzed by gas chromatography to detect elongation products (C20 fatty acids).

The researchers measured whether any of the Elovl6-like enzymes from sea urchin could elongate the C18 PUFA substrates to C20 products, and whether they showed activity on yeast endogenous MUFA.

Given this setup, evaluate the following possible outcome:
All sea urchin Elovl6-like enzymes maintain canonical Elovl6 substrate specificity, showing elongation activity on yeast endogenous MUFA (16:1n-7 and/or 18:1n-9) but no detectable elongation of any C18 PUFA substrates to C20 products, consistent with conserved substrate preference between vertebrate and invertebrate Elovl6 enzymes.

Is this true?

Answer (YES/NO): NO